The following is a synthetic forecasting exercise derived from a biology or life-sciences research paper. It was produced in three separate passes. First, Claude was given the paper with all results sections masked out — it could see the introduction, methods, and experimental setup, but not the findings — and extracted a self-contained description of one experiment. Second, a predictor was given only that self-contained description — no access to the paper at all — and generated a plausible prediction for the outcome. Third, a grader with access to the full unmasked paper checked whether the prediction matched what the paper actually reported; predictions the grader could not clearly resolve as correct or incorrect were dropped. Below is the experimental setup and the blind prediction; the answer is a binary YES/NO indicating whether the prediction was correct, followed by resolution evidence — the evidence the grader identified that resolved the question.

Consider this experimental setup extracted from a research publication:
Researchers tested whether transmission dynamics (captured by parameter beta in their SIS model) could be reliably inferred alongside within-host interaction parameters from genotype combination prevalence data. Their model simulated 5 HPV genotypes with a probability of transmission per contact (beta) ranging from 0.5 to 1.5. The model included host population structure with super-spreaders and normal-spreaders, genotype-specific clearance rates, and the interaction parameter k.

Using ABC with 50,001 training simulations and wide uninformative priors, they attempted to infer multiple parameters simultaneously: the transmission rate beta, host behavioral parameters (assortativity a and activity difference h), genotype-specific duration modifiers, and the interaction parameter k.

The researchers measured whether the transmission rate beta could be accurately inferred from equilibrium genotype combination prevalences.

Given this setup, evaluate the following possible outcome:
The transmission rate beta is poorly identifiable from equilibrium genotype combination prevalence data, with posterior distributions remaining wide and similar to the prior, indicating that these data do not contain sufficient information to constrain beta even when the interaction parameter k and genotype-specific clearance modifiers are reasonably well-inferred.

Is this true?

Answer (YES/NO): NO